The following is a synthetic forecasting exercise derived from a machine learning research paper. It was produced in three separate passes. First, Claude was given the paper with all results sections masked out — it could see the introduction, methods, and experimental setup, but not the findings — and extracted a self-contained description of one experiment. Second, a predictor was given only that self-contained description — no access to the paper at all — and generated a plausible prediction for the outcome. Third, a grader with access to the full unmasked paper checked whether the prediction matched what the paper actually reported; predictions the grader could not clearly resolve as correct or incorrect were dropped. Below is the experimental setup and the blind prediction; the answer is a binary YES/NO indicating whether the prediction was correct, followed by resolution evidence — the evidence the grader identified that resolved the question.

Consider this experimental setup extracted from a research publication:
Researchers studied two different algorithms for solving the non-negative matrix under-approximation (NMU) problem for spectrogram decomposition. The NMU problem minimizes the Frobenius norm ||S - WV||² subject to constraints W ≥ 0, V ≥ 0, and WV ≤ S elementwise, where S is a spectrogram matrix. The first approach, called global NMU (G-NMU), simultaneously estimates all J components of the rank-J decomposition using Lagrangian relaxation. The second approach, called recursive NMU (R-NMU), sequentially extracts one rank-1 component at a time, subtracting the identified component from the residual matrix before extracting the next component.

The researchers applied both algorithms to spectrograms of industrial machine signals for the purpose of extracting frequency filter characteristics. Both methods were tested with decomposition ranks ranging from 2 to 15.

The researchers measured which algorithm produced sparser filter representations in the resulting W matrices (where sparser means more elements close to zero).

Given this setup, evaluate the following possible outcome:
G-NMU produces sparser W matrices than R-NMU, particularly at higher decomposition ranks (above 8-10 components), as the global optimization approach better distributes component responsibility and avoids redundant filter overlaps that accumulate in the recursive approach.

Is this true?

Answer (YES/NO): NO